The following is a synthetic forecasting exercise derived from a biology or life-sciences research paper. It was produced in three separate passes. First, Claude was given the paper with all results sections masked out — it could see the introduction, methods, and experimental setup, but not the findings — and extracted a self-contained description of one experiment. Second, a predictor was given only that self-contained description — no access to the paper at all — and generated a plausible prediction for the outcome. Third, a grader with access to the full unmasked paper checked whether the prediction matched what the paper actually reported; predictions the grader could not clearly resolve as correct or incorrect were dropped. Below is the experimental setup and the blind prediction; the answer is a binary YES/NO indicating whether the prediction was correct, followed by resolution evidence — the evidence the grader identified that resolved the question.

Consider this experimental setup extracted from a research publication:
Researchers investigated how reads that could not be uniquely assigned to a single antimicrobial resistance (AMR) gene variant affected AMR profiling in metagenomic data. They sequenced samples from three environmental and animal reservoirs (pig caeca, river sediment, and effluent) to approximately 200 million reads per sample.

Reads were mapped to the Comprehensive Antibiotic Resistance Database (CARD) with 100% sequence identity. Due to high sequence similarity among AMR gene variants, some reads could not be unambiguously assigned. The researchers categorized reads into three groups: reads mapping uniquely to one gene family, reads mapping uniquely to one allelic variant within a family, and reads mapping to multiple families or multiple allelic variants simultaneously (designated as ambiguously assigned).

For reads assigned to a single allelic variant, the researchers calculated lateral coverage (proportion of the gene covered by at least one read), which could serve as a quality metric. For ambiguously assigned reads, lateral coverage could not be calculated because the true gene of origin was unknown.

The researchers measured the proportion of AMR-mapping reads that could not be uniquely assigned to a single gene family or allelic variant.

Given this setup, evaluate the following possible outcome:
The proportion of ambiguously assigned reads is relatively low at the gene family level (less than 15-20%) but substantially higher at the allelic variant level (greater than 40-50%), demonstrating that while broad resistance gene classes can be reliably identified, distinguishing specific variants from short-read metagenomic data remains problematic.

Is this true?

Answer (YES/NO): NO